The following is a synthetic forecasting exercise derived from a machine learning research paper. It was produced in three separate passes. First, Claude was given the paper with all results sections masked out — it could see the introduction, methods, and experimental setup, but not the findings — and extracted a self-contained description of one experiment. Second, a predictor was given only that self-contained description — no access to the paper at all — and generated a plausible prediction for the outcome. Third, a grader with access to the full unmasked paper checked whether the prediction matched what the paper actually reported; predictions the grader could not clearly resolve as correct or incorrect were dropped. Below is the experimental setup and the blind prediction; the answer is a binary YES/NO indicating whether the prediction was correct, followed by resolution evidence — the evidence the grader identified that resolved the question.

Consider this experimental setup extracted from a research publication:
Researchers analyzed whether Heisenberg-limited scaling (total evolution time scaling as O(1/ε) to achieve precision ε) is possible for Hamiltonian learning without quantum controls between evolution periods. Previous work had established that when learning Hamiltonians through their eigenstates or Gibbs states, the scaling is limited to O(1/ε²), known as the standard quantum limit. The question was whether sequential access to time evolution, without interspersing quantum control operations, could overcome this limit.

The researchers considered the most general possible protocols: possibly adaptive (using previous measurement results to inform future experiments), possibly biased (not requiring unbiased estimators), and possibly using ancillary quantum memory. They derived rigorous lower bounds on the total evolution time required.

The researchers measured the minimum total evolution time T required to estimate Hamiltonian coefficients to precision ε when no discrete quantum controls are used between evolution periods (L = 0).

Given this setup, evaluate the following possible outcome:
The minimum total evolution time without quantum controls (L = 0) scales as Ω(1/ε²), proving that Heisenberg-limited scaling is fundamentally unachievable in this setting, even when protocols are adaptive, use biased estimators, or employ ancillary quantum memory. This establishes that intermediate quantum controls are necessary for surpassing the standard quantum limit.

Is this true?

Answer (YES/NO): YES